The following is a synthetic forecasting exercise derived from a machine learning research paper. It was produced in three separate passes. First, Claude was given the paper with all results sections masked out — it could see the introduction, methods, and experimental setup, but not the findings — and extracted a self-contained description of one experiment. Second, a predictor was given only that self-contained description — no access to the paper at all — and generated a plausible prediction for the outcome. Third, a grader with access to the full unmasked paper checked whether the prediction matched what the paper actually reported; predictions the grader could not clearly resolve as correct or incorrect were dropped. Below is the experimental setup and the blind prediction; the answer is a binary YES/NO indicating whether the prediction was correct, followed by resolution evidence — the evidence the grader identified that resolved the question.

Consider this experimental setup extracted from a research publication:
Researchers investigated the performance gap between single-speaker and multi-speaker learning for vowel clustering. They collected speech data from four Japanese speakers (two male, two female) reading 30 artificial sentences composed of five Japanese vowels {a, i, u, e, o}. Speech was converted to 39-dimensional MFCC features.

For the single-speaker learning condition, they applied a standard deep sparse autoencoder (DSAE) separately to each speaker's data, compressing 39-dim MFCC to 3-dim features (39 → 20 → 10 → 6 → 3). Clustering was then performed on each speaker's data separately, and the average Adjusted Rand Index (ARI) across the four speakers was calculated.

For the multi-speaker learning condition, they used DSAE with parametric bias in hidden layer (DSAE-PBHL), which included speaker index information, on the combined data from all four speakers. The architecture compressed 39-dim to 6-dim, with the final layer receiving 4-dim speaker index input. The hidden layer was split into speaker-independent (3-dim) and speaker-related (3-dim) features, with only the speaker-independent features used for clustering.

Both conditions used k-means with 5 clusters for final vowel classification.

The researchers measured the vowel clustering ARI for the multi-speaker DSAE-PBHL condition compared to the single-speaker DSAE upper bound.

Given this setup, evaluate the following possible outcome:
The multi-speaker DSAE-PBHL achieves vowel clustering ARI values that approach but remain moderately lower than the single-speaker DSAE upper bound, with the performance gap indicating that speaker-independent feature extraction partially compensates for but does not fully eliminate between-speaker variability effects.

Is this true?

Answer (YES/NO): YES